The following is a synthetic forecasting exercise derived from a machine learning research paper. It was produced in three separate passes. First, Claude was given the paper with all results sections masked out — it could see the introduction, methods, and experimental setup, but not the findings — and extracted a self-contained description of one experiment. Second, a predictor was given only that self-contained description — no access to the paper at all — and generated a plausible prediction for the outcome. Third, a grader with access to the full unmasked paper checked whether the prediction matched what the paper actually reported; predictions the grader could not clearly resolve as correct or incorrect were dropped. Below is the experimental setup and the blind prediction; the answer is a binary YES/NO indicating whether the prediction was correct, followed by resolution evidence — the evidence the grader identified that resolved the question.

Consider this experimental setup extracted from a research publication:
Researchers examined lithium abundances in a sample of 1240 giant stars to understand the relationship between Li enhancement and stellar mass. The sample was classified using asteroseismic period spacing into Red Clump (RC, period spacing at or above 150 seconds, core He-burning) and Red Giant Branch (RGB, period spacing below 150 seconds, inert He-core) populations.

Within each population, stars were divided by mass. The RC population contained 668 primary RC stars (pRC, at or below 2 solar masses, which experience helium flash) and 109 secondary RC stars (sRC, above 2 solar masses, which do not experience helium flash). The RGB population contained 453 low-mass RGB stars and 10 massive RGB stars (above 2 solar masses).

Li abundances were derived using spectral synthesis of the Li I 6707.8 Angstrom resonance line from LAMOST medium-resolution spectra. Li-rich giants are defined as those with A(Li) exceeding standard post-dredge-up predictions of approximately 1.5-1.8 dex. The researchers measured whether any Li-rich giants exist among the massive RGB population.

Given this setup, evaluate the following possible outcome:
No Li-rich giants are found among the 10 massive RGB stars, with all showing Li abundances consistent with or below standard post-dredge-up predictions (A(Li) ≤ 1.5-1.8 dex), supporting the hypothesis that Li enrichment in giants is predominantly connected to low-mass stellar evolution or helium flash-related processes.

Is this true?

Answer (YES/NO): YES